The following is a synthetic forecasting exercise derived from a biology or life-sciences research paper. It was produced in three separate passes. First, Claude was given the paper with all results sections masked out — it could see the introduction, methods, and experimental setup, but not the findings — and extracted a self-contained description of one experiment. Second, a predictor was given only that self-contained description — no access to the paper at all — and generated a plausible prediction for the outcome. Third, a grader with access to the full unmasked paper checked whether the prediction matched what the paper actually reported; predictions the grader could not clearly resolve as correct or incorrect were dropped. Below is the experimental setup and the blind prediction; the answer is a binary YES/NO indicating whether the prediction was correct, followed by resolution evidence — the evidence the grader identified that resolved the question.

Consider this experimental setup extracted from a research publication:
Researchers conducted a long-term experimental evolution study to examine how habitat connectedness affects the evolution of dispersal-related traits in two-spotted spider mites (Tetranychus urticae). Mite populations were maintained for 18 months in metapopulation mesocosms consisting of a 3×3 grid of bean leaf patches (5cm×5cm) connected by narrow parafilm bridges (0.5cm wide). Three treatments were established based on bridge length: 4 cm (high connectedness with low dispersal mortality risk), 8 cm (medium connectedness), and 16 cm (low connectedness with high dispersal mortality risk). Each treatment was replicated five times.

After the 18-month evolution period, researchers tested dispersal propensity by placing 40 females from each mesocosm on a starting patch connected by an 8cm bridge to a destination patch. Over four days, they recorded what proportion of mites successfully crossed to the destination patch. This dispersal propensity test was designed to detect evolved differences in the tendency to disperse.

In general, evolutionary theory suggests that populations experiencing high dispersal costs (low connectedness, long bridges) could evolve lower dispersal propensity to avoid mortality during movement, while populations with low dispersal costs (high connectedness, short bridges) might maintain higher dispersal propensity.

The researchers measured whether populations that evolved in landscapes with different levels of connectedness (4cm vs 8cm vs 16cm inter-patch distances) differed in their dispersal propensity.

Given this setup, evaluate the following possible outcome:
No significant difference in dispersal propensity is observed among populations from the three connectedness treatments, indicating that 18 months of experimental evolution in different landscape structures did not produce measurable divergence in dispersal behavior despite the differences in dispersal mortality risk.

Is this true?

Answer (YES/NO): YES